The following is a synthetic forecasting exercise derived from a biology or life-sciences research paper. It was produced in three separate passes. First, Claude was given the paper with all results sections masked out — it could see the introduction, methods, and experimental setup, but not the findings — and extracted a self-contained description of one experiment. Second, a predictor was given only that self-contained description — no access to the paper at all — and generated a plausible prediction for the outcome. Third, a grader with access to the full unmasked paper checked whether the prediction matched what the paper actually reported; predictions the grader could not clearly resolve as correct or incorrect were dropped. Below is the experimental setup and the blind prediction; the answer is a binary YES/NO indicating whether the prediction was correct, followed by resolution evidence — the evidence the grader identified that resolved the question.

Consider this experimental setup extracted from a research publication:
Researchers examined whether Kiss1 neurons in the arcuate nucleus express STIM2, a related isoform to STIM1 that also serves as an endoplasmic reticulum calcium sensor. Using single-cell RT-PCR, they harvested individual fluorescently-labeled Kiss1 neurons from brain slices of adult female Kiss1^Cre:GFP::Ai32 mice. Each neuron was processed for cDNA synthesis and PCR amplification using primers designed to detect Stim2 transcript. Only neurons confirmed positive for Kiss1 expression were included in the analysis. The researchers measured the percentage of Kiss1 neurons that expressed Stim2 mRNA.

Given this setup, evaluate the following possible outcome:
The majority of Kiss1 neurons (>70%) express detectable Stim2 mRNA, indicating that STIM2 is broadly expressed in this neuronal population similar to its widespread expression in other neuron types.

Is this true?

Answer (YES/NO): YES